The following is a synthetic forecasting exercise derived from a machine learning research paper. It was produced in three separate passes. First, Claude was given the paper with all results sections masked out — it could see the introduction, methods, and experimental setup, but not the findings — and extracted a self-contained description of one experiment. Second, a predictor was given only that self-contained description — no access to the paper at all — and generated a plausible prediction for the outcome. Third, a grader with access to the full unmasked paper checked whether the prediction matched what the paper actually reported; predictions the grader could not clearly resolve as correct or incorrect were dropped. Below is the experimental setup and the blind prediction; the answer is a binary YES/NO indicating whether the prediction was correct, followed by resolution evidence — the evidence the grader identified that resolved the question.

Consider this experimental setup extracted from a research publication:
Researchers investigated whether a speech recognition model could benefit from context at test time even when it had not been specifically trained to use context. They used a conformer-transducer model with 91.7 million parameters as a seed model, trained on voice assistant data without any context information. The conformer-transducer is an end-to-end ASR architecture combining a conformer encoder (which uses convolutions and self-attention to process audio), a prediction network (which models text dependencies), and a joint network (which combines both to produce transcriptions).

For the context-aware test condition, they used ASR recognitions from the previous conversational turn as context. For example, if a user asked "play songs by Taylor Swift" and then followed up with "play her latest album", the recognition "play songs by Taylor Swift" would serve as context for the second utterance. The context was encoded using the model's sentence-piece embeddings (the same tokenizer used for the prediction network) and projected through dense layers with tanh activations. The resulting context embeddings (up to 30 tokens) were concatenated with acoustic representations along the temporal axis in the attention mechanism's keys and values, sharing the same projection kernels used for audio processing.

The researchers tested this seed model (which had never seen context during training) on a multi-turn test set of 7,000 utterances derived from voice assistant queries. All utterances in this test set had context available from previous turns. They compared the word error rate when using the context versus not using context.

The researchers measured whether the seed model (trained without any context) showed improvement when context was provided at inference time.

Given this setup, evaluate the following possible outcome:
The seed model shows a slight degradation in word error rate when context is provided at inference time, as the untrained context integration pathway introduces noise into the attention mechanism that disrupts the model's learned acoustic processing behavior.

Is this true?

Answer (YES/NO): NO